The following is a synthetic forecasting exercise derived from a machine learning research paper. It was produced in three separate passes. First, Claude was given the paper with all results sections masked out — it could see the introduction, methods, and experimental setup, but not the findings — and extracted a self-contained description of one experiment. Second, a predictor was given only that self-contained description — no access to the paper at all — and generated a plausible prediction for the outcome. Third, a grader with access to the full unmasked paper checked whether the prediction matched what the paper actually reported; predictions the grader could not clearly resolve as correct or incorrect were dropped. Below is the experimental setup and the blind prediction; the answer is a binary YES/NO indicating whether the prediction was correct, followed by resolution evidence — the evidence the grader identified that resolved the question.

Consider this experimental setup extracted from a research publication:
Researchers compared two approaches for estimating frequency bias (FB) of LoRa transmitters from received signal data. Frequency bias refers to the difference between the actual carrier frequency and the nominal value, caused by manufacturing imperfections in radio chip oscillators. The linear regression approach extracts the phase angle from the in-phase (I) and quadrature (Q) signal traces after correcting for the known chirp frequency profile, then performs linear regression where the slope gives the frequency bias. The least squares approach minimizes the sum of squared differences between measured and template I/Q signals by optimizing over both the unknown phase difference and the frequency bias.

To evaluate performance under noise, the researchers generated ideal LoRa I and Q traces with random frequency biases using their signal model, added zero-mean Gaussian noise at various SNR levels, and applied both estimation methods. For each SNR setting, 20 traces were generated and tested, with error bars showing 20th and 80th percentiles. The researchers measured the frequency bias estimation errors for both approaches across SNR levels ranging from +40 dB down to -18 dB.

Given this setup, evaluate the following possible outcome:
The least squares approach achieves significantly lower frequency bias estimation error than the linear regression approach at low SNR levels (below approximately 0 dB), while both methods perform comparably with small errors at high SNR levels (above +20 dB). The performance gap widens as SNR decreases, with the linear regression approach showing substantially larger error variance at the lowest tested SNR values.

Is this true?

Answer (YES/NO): YES